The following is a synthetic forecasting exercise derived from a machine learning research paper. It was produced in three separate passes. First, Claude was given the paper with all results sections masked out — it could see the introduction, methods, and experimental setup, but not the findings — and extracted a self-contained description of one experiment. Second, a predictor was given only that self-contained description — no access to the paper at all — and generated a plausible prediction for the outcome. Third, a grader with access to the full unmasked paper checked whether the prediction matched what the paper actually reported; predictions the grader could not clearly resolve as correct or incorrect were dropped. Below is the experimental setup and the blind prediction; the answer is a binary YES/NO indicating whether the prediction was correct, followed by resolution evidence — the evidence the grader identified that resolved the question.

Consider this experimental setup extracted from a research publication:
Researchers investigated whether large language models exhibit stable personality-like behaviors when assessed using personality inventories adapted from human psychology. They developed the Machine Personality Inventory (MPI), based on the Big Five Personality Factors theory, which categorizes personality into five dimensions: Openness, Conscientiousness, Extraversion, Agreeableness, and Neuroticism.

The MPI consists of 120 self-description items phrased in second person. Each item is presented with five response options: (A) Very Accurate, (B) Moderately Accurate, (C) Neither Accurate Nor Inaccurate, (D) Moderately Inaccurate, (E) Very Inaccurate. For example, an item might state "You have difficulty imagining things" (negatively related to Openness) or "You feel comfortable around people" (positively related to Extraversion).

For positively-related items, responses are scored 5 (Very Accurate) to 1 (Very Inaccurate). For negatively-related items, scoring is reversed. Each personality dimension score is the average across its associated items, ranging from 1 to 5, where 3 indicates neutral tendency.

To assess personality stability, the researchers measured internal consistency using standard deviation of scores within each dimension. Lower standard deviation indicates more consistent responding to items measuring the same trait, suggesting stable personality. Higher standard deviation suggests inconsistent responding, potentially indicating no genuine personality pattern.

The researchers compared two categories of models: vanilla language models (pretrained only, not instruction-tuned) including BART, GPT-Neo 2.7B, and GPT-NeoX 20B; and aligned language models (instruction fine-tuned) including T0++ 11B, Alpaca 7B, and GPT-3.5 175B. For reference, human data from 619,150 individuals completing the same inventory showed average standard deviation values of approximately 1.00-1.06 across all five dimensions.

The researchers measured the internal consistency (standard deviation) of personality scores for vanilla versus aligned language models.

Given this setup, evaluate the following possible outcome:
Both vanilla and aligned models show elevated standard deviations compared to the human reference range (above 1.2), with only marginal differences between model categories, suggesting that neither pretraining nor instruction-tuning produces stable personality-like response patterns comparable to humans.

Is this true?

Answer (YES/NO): NO